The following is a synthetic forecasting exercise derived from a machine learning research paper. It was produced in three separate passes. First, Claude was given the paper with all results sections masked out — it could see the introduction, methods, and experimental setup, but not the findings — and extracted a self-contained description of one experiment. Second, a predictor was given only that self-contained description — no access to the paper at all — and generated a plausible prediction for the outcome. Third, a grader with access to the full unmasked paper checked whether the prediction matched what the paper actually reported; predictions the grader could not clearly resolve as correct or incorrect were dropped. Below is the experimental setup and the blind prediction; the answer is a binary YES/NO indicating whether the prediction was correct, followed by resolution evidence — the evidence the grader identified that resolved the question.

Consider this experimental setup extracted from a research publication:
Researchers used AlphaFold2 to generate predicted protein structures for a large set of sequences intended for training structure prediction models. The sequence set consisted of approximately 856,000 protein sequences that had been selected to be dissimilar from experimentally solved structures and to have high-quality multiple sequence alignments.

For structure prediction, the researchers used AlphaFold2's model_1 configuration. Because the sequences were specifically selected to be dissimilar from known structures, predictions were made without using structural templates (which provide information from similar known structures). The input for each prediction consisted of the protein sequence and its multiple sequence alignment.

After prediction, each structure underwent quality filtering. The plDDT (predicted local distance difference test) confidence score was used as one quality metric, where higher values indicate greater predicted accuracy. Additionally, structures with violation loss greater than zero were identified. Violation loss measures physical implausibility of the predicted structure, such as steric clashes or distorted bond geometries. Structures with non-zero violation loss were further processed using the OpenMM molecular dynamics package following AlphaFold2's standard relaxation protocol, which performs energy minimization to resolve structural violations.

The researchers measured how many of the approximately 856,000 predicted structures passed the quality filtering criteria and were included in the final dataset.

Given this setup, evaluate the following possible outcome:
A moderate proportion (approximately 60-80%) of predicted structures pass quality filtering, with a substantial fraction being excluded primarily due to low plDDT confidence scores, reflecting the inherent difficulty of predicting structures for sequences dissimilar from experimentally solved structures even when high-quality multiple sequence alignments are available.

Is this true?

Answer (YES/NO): NO